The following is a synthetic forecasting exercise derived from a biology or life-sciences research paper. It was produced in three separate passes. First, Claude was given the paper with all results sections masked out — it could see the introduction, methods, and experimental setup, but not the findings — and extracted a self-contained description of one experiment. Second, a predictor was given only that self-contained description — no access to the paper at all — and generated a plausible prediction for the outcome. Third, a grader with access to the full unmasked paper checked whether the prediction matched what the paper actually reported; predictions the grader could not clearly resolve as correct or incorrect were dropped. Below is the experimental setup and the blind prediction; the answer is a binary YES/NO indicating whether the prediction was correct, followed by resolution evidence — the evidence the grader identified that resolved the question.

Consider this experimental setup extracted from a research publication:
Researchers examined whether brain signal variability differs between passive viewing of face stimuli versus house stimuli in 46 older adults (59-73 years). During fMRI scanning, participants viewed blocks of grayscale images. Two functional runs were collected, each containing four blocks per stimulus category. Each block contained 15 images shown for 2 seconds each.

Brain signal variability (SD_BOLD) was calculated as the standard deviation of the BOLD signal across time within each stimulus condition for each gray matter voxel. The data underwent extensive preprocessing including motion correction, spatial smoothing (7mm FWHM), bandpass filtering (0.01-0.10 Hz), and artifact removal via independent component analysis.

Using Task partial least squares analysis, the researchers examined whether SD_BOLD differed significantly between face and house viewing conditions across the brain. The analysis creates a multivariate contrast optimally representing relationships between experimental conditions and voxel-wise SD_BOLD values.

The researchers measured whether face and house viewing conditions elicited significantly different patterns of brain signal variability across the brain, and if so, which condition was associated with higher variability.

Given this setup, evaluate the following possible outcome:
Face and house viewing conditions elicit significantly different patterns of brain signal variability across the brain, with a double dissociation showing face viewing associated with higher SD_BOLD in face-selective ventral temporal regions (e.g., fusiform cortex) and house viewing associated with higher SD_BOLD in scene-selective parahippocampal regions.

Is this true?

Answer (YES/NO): NO